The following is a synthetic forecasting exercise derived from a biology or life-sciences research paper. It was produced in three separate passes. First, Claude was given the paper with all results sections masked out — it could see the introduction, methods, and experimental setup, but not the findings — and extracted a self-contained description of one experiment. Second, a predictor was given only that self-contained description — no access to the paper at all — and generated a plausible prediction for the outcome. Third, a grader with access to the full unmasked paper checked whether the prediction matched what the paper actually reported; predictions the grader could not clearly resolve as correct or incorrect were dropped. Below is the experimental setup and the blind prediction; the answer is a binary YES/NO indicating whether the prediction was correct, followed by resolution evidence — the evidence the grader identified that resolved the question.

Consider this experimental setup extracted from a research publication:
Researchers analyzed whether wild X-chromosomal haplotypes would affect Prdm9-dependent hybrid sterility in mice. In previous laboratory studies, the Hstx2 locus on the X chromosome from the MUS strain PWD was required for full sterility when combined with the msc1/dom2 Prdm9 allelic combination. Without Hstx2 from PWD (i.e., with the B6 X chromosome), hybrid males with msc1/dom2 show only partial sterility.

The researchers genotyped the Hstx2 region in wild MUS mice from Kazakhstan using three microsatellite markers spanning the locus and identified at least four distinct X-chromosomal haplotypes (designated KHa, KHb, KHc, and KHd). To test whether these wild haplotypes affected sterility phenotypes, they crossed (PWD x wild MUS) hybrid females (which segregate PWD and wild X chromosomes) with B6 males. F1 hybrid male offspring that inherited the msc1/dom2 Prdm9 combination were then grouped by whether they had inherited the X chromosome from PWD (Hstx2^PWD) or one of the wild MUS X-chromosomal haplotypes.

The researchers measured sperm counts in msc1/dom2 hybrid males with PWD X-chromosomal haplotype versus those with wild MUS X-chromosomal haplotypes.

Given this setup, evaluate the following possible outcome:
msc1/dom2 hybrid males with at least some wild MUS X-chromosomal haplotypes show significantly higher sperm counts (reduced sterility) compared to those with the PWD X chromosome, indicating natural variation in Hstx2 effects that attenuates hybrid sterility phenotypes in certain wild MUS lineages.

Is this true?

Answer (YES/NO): NO